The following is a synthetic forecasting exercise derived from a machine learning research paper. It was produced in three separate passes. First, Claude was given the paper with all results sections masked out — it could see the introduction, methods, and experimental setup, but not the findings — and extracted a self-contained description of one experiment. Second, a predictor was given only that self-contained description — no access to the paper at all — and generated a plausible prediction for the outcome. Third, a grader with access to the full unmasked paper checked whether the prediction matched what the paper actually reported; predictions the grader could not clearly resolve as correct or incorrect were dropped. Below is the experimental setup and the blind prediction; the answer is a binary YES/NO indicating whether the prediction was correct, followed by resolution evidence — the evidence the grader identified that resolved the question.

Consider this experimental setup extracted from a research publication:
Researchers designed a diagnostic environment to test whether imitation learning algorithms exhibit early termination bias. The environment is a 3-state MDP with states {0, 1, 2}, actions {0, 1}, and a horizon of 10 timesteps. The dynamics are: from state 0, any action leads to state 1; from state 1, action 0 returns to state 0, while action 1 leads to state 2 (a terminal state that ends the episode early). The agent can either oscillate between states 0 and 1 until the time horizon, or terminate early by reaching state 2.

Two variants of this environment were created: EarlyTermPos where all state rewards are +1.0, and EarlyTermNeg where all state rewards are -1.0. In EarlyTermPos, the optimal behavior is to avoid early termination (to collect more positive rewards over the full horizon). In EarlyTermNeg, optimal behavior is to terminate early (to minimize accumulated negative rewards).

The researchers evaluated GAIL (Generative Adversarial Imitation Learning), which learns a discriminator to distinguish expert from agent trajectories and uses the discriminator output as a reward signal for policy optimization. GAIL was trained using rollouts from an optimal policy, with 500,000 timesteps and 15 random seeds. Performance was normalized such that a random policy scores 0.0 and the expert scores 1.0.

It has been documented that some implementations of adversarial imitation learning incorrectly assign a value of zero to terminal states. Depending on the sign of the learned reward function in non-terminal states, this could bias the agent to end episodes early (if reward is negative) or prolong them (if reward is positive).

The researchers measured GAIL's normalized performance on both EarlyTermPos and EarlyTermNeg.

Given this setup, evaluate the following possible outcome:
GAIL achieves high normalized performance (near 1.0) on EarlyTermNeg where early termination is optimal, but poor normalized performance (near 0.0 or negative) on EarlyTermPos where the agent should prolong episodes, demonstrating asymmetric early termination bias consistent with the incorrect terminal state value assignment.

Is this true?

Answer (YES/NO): NO